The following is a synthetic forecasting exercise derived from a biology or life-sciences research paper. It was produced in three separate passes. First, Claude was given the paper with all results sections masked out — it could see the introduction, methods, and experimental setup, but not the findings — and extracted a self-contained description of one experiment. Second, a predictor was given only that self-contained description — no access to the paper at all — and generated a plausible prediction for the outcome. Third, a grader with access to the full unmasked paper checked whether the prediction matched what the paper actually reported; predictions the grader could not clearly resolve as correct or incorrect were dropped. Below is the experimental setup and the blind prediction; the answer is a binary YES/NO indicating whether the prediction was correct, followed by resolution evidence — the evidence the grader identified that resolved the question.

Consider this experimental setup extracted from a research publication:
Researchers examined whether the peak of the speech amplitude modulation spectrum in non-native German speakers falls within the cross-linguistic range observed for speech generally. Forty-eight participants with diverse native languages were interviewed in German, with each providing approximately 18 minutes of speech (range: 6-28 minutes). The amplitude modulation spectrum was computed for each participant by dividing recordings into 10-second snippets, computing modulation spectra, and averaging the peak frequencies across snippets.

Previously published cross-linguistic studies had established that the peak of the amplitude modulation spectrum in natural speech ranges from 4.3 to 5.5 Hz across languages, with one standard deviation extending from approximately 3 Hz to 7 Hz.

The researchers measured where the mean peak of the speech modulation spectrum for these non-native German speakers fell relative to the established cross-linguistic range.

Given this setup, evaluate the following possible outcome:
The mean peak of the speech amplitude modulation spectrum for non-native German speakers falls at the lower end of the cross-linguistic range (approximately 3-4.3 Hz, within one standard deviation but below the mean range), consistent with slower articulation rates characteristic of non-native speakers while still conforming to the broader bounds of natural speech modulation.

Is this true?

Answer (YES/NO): YES